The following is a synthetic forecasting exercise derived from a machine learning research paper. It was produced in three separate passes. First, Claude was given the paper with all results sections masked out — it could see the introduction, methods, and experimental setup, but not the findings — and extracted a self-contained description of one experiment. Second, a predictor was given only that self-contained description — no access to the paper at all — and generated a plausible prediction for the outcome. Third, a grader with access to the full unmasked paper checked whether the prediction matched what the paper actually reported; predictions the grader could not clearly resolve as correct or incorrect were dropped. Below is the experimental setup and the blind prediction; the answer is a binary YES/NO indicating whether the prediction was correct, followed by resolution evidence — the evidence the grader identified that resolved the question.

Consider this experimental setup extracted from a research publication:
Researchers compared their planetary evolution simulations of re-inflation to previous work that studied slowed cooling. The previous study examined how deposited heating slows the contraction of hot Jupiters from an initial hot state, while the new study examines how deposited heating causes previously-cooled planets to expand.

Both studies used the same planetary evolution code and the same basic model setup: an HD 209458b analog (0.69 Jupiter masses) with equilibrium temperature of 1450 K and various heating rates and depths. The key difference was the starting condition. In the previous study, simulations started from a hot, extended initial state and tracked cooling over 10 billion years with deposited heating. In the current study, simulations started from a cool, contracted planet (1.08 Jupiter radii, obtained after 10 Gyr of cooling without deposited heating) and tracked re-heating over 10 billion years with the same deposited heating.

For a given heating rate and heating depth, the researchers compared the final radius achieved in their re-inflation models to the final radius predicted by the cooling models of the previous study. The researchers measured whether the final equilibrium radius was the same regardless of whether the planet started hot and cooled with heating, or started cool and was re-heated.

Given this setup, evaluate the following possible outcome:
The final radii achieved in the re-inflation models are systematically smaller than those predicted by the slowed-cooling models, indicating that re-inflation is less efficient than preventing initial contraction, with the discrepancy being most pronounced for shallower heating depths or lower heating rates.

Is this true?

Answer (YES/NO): NO